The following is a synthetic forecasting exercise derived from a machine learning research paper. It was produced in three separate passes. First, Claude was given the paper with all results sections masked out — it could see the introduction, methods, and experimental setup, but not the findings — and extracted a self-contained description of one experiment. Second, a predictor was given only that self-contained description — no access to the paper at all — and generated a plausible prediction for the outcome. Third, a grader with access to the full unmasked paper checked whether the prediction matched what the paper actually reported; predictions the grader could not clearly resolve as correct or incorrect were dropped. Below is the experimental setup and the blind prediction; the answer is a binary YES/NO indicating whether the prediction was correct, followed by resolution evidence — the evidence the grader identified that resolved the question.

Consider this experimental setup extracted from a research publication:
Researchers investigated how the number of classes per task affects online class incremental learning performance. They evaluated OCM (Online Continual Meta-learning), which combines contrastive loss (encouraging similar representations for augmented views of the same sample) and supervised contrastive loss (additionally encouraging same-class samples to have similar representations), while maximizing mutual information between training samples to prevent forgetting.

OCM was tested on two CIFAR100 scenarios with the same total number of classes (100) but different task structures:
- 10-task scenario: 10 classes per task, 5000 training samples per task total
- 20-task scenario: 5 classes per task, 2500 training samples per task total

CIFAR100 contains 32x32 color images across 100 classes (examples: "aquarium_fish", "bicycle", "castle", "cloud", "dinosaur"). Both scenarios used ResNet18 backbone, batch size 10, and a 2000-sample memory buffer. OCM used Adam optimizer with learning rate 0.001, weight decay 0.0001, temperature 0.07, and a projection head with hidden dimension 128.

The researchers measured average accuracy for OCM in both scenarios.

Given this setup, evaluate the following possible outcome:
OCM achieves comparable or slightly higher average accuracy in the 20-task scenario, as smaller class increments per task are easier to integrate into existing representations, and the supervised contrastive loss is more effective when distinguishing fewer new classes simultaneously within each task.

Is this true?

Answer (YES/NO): YES